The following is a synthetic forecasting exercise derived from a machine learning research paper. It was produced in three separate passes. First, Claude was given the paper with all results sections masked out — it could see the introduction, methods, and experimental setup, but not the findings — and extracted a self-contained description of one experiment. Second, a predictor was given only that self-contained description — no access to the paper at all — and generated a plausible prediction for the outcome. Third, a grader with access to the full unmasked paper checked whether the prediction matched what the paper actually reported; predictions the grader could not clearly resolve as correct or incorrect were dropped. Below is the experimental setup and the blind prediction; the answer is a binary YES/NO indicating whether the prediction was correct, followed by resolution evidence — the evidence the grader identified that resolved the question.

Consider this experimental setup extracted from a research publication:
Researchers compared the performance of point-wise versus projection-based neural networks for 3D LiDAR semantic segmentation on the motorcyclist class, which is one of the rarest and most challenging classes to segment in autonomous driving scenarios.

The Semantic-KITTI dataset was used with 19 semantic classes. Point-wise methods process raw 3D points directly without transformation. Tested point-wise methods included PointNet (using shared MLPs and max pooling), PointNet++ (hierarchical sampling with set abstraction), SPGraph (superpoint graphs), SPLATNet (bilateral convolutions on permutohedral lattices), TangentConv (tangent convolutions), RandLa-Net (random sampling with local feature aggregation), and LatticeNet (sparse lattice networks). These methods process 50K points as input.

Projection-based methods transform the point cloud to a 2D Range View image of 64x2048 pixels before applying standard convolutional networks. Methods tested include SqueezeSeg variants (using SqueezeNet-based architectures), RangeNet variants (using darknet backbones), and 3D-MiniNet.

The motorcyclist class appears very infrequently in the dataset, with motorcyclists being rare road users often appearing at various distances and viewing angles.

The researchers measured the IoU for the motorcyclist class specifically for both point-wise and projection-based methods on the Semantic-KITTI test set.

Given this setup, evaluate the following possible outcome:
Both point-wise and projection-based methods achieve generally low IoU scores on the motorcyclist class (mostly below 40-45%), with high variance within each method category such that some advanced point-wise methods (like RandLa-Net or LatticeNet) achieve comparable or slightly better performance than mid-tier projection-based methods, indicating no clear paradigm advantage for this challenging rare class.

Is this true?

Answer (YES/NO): NO